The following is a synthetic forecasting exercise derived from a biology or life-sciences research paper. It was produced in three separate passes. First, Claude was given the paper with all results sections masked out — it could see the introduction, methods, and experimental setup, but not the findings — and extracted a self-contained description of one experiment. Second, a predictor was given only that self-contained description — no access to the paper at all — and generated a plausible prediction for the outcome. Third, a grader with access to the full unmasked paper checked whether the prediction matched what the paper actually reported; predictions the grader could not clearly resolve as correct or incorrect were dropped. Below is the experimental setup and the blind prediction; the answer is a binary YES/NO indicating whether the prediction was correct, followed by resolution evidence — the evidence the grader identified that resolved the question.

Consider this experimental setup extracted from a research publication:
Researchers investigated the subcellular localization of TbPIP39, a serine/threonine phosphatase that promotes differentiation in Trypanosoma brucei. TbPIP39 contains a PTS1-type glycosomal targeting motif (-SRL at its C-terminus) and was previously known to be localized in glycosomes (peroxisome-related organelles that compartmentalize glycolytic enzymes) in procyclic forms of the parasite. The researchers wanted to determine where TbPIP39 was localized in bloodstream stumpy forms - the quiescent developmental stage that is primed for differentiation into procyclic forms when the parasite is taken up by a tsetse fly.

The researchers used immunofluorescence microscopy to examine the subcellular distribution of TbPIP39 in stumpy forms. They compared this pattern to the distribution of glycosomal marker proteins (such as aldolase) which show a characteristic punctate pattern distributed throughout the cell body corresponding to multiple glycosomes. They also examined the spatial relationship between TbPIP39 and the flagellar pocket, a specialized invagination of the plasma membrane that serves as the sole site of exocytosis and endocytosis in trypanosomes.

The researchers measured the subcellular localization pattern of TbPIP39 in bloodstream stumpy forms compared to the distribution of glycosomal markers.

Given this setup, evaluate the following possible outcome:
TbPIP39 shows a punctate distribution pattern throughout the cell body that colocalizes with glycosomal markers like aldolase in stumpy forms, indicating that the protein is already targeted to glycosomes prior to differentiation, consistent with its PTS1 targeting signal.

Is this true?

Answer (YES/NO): NO